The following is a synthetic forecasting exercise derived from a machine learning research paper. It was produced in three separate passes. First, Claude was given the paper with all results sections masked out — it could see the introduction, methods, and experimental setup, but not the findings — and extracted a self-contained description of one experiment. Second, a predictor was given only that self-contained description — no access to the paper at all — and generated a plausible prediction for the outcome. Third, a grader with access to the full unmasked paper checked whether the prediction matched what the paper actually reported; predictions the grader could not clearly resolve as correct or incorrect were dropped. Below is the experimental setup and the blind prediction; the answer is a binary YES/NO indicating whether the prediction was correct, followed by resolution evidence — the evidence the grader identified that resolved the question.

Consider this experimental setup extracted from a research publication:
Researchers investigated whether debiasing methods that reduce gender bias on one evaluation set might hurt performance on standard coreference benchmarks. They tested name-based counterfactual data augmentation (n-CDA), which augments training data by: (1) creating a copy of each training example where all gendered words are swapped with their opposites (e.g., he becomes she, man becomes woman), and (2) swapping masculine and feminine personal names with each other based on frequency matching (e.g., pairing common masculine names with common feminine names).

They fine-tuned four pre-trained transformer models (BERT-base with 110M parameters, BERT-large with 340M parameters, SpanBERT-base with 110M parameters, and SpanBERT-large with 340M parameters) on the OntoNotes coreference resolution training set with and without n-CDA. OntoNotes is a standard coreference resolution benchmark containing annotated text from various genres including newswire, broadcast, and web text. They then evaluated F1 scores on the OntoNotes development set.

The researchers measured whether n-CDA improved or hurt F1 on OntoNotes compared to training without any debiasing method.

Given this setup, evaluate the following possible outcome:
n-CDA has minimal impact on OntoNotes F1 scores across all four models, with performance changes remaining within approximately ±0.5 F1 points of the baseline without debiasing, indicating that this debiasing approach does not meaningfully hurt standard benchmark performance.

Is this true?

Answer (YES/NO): NO